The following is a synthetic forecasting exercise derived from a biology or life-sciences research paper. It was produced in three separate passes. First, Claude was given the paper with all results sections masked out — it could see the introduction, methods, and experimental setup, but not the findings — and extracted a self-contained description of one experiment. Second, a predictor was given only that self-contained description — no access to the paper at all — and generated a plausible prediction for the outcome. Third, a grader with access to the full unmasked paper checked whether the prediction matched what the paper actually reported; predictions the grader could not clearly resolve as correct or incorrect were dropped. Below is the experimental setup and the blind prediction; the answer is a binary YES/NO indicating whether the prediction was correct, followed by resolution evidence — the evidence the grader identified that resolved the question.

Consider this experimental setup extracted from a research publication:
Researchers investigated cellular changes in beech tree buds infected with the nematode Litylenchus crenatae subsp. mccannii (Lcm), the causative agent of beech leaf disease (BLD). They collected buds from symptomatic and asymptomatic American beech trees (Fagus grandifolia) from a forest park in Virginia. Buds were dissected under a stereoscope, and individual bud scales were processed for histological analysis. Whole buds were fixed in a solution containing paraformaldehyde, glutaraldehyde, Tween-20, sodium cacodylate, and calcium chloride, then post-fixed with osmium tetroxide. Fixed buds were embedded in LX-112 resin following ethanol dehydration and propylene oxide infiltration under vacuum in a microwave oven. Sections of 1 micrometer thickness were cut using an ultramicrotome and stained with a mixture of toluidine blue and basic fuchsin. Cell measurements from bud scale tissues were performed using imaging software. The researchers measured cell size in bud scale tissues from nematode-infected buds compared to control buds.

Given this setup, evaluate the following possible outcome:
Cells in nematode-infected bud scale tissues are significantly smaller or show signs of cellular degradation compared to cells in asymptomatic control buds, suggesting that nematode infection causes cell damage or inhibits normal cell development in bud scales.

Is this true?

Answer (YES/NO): NO